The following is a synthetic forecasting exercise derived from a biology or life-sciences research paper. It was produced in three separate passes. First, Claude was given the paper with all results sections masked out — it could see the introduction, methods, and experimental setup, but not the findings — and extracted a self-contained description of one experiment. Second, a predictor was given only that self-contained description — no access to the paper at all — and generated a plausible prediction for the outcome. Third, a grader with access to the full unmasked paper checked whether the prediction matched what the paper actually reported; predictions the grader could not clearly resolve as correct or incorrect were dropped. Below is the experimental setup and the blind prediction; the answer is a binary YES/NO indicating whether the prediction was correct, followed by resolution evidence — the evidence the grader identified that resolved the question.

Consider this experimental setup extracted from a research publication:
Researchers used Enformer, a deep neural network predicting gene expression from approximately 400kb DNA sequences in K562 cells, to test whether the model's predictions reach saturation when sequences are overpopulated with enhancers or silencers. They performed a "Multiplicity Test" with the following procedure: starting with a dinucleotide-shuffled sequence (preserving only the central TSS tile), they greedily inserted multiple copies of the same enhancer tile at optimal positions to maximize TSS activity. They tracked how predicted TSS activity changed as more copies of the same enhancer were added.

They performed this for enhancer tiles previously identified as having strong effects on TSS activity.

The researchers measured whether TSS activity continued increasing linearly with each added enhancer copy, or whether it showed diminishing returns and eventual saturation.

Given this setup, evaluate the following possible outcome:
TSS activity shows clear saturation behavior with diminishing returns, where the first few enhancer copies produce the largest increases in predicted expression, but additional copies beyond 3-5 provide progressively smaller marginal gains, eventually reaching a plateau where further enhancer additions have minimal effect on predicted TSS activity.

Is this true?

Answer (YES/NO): YES